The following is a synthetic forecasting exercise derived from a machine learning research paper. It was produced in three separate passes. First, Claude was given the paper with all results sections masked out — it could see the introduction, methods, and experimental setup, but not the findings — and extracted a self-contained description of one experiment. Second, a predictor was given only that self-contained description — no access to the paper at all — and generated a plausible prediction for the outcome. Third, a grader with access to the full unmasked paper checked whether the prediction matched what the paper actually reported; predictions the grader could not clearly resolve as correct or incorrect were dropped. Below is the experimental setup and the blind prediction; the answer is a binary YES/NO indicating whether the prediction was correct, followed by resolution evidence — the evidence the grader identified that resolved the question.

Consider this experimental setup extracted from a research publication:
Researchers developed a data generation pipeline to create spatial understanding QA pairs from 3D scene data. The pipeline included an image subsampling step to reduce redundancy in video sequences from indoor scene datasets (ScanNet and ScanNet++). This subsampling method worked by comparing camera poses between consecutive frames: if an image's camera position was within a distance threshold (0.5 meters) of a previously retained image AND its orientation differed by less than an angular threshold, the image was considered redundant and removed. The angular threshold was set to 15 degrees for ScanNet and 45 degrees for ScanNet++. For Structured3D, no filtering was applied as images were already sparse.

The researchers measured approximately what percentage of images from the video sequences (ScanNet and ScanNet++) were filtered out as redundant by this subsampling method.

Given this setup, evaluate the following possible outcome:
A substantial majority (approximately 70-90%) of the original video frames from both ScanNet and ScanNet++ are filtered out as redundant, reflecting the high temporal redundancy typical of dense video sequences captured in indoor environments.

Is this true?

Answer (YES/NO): YES